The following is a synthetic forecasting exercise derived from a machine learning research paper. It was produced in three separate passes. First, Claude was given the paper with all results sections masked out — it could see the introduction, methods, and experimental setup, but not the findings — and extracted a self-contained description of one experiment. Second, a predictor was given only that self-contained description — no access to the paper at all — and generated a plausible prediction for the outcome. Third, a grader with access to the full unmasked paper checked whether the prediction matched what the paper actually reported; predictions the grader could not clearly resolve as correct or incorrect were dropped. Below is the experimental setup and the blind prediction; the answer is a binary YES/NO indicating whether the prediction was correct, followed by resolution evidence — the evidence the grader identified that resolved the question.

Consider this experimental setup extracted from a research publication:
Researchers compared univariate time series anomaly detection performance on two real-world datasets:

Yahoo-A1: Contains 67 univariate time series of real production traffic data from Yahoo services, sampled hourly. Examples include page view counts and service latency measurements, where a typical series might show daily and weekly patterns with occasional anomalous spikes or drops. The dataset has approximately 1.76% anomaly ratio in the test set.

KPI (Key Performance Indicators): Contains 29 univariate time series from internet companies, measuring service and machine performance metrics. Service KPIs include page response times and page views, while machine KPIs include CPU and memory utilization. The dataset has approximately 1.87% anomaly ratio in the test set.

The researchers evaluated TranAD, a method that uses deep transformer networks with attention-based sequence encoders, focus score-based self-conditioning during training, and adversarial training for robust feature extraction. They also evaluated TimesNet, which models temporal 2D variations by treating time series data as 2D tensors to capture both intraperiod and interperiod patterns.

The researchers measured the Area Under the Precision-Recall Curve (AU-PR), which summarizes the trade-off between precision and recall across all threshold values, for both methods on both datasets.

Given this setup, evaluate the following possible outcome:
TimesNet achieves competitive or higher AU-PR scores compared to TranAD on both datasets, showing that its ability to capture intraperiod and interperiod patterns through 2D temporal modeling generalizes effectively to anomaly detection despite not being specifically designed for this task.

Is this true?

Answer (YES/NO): NO